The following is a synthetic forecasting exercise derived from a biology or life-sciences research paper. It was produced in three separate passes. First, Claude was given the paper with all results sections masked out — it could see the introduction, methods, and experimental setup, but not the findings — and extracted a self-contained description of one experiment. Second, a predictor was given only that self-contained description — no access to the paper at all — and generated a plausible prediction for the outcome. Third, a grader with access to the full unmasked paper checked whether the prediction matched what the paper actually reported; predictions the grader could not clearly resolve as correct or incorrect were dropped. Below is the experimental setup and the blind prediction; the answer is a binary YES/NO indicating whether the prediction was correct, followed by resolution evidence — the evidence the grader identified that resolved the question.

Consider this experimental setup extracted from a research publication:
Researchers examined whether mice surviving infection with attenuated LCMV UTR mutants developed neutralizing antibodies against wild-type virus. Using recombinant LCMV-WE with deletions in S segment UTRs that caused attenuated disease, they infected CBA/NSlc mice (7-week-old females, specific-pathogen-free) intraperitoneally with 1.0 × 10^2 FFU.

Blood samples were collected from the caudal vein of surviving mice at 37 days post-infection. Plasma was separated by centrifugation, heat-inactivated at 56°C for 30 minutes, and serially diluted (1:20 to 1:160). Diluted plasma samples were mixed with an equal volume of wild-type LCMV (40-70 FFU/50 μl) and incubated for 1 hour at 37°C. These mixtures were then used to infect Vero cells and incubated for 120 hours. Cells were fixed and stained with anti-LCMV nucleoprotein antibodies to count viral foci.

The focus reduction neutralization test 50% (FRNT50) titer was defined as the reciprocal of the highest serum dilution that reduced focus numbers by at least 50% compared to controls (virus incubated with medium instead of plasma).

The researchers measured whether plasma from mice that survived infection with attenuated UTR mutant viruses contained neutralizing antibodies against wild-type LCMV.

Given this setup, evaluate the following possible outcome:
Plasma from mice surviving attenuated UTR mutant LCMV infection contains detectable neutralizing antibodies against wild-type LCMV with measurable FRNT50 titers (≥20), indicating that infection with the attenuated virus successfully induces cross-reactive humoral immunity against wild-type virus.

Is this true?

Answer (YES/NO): NO